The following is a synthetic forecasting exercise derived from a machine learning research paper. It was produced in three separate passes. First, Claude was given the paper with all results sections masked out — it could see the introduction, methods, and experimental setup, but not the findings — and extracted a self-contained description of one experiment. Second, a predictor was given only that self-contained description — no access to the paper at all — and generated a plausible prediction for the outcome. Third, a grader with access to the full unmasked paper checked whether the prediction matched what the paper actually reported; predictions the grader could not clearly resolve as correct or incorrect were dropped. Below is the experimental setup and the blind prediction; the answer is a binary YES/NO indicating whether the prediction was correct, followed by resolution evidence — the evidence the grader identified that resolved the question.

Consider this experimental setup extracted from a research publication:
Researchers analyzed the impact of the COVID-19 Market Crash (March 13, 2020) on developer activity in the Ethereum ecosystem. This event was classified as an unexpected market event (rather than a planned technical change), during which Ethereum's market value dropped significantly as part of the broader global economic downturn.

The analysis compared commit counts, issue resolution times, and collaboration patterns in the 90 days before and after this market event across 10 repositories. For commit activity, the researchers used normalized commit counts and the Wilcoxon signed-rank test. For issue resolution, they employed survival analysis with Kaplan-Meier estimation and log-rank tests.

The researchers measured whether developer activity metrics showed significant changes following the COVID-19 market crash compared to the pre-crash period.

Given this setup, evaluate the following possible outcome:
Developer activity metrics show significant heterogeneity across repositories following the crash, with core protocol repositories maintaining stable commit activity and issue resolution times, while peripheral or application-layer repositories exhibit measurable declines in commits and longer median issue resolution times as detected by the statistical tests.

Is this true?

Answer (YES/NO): NO